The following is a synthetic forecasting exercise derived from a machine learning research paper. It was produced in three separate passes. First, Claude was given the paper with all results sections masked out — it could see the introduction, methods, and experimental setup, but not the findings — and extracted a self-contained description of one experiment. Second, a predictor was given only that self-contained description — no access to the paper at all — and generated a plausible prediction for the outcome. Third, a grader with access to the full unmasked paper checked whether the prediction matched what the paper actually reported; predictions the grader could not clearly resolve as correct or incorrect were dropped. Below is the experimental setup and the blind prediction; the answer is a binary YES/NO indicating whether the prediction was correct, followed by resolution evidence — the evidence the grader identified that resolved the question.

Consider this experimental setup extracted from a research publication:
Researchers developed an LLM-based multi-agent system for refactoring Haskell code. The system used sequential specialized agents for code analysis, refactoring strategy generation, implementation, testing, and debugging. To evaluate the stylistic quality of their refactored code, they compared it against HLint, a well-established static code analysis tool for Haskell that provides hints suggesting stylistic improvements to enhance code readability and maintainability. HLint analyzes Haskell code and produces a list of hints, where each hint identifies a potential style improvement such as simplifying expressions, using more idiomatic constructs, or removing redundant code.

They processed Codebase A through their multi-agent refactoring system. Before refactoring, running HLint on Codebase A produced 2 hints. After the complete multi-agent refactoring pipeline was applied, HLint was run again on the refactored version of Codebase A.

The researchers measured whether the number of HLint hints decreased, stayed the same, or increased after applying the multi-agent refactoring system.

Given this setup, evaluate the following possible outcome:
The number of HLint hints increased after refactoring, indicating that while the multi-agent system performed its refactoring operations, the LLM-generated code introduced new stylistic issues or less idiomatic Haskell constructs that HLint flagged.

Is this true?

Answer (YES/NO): YES